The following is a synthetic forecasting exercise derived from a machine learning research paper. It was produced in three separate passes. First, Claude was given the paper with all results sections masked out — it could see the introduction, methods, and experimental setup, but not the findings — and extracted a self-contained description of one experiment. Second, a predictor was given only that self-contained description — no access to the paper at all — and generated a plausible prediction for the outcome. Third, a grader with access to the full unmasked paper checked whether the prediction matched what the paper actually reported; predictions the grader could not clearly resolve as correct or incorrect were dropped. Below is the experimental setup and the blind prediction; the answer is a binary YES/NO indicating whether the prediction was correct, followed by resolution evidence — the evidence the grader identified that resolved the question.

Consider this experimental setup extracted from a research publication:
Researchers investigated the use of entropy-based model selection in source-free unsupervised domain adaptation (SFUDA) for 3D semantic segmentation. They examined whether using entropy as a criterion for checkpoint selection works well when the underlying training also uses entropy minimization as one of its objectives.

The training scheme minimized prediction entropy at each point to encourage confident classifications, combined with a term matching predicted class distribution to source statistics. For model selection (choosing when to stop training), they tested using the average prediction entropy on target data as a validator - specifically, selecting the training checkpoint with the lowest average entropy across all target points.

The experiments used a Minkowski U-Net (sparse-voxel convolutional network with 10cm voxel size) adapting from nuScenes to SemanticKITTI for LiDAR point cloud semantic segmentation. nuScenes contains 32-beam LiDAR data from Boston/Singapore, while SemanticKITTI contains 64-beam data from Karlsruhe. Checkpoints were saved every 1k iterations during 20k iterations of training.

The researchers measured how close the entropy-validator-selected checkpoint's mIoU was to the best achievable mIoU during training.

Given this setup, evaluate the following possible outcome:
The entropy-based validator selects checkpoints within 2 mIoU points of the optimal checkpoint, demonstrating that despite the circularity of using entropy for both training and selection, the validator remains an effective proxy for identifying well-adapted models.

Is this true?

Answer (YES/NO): NO